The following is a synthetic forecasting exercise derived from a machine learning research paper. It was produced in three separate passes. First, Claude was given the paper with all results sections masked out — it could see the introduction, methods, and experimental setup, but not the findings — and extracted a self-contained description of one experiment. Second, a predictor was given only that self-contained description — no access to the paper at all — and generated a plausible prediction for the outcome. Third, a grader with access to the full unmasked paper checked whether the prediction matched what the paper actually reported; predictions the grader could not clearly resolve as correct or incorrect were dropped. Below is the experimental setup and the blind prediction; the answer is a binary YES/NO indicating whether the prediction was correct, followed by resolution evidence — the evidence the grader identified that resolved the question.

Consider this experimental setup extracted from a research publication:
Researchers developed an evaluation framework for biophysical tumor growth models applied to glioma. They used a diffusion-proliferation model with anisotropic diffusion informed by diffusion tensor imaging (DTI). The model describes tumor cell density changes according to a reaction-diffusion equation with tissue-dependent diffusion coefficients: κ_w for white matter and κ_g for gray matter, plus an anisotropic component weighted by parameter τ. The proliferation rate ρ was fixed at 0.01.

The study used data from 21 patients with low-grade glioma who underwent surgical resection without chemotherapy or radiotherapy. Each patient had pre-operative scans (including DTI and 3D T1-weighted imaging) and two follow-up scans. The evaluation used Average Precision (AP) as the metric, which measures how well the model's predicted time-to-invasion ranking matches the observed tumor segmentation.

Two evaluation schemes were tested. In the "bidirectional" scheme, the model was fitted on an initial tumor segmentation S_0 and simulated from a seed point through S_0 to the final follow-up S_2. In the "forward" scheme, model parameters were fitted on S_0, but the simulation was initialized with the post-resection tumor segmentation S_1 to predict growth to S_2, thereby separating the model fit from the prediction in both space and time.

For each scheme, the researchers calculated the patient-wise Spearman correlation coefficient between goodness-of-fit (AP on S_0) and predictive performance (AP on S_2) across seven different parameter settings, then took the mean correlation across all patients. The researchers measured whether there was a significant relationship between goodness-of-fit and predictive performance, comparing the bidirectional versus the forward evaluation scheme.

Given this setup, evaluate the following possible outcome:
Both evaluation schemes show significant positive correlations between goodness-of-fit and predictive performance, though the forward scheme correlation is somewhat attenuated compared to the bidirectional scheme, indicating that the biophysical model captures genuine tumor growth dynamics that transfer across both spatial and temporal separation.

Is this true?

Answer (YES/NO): NO